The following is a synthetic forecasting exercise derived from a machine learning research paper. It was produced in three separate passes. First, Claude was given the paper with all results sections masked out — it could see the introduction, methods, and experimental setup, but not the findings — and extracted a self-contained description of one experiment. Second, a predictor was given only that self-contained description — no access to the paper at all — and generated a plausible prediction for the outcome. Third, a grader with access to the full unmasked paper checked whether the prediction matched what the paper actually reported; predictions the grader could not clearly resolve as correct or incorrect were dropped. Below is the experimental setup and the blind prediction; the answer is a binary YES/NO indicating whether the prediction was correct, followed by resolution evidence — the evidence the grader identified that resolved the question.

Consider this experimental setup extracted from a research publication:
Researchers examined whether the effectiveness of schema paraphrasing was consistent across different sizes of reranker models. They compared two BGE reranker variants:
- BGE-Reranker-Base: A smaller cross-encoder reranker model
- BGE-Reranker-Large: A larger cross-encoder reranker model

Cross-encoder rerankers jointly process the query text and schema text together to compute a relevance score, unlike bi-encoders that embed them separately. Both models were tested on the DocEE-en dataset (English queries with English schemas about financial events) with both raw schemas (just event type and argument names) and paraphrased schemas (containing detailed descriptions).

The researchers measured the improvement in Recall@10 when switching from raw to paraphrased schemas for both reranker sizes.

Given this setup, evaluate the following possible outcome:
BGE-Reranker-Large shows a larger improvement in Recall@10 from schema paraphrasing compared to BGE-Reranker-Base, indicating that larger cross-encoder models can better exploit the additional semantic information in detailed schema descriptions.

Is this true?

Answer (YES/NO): YES